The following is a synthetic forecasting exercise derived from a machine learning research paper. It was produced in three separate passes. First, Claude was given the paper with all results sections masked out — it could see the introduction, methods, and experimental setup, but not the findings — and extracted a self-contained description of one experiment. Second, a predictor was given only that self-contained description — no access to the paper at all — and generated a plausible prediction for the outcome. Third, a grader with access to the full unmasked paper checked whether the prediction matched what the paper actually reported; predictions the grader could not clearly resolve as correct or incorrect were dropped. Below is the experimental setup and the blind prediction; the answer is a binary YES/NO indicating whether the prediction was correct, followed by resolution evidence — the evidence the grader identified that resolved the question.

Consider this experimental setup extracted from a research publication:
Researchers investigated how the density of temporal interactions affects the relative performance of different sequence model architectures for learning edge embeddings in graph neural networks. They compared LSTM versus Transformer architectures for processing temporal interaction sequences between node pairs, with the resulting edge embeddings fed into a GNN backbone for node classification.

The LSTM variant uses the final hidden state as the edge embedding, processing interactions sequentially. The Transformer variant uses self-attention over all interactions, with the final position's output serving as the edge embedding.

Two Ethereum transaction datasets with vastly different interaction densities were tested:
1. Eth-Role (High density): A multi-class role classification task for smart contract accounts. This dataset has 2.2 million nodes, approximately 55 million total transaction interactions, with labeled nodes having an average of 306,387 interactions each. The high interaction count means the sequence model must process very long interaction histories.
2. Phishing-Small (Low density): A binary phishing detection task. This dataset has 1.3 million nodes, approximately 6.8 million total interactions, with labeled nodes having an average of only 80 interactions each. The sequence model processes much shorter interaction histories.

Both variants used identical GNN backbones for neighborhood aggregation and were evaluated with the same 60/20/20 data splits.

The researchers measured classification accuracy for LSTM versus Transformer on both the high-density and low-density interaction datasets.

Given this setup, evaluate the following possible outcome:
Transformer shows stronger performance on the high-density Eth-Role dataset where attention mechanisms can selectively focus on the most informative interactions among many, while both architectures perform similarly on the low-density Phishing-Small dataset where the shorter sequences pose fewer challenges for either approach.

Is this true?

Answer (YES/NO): NO